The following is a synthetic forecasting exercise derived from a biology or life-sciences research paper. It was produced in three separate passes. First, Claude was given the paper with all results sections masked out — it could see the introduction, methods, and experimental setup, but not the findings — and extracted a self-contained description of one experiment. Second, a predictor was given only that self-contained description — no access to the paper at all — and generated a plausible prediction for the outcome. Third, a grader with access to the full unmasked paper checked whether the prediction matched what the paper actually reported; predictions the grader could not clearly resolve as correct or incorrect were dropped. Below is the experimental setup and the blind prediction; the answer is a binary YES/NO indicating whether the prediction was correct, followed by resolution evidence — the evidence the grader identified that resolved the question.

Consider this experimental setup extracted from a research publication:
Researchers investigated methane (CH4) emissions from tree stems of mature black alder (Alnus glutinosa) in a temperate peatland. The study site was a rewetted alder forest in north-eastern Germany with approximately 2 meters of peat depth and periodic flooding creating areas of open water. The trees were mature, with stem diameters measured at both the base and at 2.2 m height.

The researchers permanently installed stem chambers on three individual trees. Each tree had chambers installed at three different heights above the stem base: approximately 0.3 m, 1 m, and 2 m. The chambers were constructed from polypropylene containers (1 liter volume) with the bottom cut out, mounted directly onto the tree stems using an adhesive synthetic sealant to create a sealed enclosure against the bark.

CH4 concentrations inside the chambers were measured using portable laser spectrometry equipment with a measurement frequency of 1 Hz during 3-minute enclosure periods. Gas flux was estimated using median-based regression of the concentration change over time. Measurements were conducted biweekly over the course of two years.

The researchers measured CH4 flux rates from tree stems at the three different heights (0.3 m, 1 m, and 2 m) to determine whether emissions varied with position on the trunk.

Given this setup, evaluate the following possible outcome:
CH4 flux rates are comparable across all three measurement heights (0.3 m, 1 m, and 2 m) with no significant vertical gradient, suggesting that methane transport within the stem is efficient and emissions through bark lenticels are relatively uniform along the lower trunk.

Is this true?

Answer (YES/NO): NO